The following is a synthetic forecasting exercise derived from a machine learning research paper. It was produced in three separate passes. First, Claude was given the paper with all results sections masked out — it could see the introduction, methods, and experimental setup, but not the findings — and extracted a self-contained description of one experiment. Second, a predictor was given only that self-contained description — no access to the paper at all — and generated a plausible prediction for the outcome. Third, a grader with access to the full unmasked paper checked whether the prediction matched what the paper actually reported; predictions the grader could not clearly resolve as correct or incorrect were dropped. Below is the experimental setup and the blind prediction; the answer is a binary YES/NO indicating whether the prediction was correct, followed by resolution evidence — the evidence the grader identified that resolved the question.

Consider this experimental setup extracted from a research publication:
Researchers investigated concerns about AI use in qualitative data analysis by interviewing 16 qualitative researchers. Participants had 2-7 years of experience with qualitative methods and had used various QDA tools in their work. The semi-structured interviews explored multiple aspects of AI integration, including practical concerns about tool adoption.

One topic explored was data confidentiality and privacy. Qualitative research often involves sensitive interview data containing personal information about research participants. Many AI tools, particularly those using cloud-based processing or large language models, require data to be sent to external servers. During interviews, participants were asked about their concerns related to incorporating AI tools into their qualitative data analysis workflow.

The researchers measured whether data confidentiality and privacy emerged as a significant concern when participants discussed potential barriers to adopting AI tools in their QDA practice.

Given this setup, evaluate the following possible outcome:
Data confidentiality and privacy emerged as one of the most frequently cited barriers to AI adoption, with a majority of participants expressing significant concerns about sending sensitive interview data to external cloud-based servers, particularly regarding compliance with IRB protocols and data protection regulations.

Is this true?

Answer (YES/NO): NO